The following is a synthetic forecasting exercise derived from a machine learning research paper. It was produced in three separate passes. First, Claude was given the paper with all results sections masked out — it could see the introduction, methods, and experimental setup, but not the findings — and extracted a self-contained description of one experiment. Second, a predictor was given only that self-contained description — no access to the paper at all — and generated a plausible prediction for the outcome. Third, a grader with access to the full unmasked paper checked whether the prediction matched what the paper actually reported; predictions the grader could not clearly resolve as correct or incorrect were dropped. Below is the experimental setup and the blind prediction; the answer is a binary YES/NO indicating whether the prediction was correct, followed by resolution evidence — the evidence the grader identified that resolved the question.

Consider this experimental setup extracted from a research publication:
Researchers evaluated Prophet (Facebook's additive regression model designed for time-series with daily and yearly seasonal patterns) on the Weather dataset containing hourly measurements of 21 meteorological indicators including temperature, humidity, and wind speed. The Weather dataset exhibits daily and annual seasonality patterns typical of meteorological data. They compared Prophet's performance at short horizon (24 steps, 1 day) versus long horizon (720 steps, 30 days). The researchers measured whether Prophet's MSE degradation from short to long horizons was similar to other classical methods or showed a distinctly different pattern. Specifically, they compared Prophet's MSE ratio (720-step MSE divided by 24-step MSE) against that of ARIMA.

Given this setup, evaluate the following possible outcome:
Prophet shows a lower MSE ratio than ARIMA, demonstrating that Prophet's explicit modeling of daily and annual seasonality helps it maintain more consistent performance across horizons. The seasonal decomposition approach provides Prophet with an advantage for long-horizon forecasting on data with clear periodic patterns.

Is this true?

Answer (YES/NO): NO